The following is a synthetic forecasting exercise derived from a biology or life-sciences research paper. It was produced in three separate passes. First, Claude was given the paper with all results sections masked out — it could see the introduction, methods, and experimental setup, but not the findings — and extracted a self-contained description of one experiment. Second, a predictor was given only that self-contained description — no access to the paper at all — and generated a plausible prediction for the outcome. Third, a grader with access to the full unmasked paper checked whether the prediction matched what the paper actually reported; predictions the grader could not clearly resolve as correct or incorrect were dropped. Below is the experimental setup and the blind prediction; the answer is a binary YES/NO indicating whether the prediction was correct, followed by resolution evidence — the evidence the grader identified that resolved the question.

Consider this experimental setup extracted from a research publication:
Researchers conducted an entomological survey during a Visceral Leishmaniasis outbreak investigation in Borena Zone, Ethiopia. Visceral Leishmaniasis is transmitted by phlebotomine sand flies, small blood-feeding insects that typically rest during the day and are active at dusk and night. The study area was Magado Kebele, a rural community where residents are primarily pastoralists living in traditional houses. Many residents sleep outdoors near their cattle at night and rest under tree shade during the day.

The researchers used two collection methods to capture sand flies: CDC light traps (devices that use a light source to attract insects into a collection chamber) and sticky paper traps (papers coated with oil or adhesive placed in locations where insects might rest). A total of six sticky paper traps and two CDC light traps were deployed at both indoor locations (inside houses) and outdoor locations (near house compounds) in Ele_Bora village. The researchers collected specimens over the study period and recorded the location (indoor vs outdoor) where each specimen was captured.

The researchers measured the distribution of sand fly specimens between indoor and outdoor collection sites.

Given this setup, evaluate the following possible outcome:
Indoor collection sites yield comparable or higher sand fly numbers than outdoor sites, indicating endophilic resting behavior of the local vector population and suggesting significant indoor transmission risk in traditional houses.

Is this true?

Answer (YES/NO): NO